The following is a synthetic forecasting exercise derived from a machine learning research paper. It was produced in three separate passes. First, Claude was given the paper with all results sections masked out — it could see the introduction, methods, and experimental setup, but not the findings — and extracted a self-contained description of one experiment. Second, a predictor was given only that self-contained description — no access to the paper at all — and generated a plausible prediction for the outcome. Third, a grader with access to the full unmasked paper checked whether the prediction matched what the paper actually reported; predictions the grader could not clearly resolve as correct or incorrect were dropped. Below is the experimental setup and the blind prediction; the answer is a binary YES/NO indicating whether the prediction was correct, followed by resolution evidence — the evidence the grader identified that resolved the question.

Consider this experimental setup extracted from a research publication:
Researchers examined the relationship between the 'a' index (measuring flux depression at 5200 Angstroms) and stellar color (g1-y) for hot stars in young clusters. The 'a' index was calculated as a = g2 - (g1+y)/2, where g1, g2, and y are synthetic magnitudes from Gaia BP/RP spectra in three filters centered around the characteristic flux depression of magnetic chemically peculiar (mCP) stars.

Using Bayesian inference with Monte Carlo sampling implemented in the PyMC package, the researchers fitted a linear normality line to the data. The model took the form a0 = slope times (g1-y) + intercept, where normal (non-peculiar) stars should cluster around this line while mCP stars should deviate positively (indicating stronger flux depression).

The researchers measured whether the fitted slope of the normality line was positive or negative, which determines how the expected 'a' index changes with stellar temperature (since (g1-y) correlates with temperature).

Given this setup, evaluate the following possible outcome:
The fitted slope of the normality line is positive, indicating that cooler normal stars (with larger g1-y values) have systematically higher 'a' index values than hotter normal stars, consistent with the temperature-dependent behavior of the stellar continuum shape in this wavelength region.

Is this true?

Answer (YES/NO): YES